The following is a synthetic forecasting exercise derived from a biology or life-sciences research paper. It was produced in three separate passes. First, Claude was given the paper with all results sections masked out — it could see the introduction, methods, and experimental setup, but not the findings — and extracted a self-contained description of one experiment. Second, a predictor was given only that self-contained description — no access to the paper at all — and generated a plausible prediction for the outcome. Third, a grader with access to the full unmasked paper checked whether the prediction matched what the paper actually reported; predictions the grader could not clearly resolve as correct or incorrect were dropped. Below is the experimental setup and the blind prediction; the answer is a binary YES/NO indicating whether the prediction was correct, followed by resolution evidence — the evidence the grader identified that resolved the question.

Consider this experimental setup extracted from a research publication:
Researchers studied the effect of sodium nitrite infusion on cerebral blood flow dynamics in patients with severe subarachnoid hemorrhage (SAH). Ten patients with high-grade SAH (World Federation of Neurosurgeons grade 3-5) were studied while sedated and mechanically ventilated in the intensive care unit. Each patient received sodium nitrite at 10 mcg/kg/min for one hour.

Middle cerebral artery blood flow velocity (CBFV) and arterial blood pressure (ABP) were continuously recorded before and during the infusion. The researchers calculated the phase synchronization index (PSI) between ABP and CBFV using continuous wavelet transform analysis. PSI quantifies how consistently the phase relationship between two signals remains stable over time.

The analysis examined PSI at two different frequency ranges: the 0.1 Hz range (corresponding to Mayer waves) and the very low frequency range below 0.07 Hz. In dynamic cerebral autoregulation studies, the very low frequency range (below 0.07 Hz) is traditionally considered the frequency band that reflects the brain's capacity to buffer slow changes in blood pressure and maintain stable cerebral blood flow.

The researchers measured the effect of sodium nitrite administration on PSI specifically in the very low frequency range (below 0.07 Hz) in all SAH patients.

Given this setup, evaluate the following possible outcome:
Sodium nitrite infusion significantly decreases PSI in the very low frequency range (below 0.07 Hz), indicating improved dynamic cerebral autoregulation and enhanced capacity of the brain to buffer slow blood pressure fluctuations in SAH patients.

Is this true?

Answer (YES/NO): NO